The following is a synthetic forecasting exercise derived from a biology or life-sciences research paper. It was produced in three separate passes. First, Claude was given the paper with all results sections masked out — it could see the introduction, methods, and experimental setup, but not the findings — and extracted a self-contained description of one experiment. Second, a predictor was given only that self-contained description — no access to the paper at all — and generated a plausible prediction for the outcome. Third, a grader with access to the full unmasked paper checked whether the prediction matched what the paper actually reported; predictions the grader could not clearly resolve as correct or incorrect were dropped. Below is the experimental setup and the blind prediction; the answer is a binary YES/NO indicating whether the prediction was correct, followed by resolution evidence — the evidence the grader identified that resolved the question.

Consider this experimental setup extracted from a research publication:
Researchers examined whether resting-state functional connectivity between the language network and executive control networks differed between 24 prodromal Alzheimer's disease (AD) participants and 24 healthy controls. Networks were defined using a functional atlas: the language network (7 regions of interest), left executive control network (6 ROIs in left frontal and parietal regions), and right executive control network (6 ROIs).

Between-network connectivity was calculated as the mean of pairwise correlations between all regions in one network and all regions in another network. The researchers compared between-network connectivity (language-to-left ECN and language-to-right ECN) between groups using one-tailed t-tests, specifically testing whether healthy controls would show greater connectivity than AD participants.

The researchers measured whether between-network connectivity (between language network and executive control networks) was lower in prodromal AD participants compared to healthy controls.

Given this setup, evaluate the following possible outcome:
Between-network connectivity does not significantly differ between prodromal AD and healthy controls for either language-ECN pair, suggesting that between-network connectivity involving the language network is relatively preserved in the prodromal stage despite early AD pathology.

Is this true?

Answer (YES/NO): YES